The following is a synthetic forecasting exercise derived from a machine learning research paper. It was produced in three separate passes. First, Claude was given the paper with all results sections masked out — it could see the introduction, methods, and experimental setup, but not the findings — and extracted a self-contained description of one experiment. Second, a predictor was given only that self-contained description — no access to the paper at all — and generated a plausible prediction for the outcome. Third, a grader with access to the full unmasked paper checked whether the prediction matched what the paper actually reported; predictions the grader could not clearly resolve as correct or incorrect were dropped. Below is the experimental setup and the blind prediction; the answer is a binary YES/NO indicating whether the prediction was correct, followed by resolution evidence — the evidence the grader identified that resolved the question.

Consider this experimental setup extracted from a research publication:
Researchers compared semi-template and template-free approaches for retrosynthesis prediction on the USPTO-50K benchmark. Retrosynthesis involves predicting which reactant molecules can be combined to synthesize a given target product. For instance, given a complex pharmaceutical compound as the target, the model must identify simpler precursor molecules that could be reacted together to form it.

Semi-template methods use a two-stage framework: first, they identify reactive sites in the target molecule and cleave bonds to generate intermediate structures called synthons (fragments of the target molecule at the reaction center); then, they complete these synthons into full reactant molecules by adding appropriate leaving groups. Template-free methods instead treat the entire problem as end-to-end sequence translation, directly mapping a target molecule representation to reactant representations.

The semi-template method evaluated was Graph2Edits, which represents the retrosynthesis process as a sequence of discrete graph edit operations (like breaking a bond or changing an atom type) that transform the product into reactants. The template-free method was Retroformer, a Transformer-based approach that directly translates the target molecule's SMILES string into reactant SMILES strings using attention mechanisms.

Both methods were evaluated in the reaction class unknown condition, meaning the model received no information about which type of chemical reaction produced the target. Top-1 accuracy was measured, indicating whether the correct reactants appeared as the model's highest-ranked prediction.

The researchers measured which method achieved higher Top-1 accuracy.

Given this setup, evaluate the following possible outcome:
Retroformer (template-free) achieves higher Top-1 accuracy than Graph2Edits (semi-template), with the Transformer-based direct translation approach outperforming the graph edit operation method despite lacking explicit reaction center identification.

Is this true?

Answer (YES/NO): NO